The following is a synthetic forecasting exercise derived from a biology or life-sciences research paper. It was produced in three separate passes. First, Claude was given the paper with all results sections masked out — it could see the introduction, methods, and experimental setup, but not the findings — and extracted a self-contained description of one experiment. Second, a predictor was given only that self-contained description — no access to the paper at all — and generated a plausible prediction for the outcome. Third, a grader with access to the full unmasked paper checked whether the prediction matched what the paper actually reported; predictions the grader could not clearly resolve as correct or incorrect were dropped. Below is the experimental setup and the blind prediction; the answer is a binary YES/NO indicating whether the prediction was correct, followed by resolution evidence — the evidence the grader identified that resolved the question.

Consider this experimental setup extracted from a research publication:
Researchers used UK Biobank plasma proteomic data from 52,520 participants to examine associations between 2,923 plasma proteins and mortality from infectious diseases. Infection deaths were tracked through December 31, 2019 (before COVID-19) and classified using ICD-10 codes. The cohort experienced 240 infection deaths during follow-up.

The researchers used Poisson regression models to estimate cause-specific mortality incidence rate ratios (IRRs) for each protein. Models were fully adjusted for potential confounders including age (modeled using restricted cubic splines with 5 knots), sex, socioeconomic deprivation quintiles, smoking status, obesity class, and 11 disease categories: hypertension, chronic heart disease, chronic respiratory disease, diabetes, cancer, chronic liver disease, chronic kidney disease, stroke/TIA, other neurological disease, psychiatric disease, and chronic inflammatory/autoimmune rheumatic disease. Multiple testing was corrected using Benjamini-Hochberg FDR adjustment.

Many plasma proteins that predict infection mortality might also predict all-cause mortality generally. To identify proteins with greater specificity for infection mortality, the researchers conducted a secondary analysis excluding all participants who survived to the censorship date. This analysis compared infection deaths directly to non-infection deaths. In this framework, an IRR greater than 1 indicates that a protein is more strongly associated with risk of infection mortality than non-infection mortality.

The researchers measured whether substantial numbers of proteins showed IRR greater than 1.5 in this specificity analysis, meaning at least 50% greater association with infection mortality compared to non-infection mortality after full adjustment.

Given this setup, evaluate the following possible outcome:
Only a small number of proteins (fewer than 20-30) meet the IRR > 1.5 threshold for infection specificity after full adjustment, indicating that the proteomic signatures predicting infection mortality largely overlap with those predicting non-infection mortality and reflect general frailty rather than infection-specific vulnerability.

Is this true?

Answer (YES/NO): NO